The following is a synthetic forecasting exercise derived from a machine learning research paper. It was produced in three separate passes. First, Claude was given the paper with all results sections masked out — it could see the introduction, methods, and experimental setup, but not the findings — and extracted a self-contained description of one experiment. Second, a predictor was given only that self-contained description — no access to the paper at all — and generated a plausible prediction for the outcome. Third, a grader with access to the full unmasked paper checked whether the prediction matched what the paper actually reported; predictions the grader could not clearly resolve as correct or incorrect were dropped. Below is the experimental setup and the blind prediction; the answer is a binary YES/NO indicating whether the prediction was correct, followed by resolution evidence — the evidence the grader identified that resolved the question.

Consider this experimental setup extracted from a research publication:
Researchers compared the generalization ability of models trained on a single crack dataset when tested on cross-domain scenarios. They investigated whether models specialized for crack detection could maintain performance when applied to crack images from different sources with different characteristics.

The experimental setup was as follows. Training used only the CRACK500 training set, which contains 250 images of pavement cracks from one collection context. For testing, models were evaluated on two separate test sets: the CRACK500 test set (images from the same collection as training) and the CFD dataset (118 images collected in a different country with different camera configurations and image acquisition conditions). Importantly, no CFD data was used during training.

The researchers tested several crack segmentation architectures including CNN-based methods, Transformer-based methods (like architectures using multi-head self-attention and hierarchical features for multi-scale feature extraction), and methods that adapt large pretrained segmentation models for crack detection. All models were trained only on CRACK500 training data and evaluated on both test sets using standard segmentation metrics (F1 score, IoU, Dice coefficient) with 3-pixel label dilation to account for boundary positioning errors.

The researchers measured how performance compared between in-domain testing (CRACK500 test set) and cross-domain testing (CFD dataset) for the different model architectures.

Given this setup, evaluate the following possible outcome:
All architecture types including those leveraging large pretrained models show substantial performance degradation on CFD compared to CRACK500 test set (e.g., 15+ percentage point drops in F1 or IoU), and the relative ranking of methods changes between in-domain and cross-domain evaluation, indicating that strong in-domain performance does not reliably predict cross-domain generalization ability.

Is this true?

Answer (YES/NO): NO